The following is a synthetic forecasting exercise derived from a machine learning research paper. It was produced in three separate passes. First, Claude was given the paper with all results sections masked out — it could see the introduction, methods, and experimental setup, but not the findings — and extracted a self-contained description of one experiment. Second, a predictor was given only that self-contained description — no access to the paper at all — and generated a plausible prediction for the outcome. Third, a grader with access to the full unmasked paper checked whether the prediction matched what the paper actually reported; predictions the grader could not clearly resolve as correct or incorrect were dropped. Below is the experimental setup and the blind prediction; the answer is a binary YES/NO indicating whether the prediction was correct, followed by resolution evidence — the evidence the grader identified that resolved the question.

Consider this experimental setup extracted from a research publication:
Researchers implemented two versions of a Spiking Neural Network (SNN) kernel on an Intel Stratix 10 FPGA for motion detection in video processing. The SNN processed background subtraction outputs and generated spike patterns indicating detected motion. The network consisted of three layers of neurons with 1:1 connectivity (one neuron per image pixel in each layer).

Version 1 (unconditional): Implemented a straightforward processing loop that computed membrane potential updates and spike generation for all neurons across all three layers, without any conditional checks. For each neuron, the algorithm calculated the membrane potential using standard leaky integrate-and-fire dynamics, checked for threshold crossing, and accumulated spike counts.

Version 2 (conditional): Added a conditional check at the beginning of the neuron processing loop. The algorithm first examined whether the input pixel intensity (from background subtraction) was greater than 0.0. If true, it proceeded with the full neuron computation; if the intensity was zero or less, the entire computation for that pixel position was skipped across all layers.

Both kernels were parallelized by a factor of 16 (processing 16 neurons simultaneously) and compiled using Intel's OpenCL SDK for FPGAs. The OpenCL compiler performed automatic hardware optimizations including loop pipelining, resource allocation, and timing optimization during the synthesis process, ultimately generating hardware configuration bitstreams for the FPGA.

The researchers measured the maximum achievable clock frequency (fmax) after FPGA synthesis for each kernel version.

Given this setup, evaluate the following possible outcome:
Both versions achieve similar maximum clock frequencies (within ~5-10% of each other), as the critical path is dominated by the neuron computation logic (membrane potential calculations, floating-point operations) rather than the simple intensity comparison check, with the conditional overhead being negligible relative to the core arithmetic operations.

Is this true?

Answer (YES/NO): YES